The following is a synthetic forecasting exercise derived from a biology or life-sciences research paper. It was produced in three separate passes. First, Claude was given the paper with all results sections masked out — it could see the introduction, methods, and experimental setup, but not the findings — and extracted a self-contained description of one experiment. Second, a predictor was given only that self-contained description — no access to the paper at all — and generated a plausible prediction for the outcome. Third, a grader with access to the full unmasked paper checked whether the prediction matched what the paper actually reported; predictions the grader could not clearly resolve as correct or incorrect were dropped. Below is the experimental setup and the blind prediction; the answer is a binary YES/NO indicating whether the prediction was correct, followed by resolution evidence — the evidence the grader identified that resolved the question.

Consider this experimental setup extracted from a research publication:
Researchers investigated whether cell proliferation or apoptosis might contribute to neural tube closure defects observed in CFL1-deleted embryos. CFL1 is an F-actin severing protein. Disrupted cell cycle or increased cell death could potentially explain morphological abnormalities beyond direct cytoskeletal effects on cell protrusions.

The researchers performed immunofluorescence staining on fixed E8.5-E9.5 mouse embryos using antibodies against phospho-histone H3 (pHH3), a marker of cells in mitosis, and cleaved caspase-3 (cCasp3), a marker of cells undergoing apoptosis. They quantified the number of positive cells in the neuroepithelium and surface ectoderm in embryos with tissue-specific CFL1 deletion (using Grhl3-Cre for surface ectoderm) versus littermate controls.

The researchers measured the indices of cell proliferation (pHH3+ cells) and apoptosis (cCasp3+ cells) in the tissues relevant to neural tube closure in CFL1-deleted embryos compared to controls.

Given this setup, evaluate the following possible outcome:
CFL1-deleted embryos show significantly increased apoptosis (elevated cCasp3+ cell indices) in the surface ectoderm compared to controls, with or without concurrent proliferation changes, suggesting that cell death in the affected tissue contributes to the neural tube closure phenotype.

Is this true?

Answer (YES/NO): NO